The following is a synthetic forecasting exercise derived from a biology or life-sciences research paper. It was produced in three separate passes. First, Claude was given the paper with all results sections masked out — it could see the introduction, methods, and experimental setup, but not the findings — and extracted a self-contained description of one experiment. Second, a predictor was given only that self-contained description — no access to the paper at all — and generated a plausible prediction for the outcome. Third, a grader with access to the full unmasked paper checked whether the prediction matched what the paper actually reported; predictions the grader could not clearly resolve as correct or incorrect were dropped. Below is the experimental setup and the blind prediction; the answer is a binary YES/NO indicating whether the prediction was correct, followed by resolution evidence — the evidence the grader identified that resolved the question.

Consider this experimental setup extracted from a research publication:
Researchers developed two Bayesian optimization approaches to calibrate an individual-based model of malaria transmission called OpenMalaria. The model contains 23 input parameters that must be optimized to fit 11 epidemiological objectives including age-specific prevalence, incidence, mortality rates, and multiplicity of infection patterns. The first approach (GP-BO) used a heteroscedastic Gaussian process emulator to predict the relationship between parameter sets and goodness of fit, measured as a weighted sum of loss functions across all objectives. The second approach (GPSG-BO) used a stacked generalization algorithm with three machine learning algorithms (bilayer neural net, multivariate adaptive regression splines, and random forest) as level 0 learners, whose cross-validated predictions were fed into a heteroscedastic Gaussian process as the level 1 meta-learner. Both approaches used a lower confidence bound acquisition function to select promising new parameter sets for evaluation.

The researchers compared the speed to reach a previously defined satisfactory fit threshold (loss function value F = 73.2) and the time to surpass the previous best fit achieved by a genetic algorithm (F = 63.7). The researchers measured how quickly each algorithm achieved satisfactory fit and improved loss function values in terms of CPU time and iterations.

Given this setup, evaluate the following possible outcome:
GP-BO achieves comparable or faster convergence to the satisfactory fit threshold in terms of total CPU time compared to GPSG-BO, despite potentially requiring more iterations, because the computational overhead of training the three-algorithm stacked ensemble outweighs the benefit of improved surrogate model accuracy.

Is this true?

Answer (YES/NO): NO